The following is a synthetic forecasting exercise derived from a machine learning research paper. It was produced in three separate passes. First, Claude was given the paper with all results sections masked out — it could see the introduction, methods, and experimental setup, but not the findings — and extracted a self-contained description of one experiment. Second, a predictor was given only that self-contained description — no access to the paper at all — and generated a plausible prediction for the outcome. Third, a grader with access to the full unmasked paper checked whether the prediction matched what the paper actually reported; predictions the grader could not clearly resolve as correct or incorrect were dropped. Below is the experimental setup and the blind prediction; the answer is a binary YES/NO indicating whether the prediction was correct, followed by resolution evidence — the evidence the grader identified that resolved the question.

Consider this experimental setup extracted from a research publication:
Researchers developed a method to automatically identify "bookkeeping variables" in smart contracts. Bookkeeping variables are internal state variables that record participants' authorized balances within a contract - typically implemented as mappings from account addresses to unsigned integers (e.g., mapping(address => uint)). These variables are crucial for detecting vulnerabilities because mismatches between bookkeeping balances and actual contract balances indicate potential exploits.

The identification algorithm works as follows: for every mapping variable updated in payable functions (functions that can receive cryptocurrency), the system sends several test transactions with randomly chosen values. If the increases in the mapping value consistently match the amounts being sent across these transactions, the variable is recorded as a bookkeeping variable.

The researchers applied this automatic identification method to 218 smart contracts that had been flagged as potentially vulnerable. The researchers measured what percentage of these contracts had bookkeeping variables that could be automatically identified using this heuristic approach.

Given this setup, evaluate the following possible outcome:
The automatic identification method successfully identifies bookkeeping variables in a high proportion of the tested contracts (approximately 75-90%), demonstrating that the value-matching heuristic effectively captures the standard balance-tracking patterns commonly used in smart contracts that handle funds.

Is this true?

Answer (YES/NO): YES